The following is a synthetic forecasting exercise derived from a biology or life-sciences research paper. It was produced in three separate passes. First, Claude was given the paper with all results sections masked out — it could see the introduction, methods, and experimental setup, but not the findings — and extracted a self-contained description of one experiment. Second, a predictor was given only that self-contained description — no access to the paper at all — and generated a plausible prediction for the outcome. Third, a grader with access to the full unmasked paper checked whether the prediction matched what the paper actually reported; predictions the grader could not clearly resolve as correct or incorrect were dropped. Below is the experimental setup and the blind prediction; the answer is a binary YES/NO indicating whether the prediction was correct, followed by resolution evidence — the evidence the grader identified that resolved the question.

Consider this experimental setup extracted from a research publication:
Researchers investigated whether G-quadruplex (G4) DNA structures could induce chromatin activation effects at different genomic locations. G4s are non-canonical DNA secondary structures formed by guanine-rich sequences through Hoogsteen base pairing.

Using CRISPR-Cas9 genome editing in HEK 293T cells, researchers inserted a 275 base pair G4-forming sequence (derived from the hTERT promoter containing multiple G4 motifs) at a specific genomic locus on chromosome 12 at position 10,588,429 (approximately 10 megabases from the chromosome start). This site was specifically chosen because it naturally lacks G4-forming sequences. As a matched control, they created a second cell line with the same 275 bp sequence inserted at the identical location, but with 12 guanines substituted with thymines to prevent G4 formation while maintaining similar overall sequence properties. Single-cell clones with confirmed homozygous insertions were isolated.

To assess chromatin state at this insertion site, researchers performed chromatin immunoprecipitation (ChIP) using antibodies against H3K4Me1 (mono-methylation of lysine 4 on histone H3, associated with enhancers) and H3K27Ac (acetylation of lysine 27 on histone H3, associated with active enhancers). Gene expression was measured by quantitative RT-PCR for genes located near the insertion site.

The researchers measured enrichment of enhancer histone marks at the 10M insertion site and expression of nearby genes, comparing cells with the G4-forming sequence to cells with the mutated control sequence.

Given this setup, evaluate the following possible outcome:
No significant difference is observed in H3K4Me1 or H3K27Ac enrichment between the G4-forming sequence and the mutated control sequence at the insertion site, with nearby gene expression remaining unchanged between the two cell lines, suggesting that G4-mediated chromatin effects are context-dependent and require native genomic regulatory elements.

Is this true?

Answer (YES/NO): NO